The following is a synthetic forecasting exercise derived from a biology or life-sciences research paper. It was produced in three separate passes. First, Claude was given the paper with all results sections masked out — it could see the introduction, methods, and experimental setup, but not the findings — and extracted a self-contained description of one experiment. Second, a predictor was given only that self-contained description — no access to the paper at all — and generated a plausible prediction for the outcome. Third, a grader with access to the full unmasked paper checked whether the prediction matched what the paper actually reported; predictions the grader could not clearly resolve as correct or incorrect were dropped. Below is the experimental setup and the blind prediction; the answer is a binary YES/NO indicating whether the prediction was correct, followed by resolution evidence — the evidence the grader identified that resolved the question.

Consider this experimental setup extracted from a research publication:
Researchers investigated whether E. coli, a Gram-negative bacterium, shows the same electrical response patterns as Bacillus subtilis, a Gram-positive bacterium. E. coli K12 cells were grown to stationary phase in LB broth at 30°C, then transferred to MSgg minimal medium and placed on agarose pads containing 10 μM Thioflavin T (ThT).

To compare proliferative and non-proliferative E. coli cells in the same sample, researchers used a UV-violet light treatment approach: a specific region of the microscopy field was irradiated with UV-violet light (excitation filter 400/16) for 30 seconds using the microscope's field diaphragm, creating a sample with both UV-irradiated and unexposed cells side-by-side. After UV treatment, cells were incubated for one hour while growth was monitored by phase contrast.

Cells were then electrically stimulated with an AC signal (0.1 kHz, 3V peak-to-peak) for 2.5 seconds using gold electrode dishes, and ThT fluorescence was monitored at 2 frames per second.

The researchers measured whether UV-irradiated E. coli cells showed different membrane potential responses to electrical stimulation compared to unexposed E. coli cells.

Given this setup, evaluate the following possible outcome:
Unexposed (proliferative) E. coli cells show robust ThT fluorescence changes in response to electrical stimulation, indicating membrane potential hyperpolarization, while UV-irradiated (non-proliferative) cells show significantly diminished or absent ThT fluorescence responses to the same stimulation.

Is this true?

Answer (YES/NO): NO